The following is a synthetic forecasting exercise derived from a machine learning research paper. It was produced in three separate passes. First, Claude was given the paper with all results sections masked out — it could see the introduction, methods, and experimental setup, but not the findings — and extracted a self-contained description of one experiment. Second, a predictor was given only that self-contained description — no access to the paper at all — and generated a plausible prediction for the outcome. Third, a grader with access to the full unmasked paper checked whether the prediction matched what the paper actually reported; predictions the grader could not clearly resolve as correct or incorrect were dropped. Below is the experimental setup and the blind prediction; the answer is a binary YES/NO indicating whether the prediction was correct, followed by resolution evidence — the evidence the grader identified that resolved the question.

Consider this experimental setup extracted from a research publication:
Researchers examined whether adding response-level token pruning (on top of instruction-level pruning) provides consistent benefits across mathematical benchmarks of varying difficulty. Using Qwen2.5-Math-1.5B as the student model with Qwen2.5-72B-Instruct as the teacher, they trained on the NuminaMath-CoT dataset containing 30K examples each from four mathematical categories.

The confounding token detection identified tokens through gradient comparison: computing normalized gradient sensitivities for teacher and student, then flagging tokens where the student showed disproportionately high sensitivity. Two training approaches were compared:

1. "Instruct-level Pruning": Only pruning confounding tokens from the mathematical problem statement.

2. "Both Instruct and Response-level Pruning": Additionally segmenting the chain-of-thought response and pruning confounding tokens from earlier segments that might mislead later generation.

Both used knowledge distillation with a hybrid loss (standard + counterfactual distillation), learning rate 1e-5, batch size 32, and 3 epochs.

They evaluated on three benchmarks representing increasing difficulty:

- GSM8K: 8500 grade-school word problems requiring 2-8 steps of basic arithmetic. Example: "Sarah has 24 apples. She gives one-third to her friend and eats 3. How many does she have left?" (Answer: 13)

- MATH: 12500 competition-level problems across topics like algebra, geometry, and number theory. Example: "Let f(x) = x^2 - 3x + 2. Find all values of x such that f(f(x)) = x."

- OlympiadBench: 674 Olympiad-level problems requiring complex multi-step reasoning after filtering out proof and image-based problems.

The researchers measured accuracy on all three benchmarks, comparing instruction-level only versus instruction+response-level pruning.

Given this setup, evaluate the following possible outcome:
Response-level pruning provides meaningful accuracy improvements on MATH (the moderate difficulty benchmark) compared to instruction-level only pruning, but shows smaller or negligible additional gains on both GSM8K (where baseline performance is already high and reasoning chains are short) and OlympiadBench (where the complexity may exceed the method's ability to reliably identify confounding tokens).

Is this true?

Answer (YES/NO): NO